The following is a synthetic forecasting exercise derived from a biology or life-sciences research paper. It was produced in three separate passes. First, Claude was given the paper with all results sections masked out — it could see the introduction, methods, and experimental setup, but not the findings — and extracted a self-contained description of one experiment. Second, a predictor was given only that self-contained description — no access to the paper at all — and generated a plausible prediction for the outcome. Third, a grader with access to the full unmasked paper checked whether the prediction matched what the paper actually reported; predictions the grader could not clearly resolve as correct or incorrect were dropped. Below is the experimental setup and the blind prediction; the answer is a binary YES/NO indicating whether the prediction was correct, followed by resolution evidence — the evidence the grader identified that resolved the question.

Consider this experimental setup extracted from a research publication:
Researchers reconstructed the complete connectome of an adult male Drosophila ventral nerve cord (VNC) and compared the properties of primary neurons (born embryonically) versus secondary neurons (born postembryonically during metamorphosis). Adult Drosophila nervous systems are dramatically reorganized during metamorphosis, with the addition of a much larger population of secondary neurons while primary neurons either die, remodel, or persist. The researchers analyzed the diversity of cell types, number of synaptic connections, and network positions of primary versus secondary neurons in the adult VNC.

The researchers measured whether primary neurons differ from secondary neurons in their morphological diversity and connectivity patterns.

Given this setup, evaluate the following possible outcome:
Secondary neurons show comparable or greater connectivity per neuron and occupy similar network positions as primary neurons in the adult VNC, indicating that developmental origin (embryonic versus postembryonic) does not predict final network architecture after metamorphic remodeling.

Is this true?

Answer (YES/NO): NO